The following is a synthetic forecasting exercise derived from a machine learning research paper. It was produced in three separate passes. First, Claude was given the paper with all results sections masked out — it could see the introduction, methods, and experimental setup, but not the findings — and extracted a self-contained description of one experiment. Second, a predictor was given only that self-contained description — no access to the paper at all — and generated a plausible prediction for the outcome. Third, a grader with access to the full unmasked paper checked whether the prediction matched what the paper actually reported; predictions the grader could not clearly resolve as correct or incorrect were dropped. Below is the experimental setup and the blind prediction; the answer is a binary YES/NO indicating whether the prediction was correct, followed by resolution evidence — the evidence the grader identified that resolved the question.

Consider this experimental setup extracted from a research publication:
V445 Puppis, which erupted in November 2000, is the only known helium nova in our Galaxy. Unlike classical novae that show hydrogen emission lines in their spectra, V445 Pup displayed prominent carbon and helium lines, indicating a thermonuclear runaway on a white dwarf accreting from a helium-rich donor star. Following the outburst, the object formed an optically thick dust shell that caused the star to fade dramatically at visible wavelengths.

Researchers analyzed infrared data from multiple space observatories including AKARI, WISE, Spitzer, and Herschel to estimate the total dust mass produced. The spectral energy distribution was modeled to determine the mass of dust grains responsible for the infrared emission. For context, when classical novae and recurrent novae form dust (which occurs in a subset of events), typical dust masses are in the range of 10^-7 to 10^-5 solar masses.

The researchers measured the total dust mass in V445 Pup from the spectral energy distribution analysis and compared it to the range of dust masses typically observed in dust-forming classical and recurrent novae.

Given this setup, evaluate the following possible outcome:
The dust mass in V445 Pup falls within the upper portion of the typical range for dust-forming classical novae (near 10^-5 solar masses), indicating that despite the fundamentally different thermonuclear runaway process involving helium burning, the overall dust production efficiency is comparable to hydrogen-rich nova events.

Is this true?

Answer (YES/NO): NO